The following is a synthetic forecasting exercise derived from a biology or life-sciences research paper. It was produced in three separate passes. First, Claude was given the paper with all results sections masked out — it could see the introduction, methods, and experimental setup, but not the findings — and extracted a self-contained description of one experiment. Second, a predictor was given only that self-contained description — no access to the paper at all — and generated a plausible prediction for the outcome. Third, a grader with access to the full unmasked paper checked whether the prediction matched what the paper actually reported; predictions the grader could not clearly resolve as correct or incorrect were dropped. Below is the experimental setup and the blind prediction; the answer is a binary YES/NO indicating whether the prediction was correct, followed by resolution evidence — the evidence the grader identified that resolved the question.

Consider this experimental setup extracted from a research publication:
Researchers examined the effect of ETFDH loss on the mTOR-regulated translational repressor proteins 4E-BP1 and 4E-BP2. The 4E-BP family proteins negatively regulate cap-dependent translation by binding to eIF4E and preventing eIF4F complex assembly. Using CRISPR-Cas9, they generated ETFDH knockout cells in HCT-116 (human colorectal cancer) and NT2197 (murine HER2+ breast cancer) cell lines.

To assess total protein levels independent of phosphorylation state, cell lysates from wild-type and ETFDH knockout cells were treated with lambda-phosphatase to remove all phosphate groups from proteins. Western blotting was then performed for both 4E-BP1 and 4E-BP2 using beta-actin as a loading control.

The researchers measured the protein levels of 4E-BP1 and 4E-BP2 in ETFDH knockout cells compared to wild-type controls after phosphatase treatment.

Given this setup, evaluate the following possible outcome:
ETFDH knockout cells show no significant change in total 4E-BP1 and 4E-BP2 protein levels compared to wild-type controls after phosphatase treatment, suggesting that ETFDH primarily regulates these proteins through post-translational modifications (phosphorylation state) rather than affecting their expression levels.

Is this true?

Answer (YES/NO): NO